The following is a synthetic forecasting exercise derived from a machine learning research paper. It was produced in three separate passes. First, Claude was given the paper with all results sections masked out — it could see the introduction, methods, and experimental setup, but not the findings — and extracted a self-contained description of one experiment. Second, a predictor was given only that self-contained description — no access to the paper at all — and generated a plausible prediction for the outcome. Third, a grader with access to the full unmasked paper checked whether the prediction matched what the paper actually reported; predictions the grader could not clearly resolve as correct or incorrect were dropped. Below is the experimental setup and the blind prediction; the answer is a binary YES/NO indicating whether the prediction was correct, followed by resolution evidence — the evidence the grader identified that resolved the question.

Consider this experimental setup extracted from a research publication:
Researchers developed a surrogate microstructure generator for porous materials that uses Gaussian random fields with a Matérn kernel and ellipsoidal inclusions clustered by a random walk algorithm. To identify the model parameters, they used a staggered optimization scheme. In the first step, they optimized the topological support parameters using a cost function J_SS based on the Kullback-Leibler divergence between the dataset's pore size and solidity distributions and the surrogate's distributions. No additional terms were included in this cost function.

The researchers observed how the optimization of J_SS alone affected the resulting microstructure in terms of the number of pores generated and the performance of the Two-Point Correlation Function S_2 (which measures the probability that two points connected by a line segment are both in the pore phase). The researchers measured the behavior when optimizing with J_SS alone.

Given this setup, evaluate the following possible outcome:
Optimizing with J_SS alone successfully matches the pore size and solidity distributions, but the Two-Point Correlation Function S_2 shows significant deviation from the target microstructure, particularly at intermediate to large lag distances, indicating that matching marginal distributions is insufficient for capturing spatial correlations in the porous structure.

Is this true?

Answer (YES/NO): NO